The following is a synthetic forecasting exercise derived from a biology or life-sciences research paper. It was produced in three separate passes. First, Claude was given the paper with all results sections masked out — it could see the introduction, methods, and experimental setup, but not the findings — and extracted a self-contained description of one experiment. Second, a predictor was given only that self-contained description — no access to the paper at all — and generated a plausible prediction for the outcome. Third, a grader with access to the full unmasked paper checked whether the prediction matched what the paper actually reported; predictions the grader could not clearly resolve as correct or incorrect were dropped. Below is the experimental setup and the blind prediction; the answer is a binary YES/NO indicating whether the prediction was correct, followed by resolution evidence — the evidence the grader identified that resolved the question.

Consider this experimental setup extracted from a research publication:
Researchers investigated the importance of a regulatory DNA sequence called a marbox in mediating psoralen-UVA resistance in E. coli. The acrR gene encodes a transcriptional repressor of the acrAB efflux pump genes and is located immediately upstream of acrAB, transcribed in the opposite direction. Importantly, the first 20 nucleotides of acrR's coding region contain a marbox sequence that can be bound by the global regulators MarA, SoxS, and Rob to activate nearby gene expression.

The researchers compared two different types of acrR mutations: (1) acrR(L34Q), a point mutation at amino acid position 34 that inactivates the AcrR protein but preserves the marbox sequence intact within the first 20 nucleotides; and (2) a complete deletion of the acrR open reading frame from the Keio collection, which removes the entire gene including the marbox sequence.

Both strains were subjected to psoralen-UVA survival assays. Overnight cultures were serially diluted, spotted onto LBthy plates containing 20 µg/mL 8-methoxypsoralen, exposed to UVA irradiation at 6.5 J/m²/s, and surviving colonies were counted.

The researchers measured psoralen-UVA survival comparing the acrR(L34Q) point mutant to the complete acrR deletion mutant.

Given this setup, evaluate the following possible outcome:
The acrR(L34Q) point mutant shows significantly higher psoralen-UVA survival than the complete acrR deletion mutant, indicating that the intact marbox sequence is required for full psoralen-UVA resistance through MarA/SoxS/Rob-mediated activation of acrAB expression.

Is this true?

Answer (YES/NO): YES